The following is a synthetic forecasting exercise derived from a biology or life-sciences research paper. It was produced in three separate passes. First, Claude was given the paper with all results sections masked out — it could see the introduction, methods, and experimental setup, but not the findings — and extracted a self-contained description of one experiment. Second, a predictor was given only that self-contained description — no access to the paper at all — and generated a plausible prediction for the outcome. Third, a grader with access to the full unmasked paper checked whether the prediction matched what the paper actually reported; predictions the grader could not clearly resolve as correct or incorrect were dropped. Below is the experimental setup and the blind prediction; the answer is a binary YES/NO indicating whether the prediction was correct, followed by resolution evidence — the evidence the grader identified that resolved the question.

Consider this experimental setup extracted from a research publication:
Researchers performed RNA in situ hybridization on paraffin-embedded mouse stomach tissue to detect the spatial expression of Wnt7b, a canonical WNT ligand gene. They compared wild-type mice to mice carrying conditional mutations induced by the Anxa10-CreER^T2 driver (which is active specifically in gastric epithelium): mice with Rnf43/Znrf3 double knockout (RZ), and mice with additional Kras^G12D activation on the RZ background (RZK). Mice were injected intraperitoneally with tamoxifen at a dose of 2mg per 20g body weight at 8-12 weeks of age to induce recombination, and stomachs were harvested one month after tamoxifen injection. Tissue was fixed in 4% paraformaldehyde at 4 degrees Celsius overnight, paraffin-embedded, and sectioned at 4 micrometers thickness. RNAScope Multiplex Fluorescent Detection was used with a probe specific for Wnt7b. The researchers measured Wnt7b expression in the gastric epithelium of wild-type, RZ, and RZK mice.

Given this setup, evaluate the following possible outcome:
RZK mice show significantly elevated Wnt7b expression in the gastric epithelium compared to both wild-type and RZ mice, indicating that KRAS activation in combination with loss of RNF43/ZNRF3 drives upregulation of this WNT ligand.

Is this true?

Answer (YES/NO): YES